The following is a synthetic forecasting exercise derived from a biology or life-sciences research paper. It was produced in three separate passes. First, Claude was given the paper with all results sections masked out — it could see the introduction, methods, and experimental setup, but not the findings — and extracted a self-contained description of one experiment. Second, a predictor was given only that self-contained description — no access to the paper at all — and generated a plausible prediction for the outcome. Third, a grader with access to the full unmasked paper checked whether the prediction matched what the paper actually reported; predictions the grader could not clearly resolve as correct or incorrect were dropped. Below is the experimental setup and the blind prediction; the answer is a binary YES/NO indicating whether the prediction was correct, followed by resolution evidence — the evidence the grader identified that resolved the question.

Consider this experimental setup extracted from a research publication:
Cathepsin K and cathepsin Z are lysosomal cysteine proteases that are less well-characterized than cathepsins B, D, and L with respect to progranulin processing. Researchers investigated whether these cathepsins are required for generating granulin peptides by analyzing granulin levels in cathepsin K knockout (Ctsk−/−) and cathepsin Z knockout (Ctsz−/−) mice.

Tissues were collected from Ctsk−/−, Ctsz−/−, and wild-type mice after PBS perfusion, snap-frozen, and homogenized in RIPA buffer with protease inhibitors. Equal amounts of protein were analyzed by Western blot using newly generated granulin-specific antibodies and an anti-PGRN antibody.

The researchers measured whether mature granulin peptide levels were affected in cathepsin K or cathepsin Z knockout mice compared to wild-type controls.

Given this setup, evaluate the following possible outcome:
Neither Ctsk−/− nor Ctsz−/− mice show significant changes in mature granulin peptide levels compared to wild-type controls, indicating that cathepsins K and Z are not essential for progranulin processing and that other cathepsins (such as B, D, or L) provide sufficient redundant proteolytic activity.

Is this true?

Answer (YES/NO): YES